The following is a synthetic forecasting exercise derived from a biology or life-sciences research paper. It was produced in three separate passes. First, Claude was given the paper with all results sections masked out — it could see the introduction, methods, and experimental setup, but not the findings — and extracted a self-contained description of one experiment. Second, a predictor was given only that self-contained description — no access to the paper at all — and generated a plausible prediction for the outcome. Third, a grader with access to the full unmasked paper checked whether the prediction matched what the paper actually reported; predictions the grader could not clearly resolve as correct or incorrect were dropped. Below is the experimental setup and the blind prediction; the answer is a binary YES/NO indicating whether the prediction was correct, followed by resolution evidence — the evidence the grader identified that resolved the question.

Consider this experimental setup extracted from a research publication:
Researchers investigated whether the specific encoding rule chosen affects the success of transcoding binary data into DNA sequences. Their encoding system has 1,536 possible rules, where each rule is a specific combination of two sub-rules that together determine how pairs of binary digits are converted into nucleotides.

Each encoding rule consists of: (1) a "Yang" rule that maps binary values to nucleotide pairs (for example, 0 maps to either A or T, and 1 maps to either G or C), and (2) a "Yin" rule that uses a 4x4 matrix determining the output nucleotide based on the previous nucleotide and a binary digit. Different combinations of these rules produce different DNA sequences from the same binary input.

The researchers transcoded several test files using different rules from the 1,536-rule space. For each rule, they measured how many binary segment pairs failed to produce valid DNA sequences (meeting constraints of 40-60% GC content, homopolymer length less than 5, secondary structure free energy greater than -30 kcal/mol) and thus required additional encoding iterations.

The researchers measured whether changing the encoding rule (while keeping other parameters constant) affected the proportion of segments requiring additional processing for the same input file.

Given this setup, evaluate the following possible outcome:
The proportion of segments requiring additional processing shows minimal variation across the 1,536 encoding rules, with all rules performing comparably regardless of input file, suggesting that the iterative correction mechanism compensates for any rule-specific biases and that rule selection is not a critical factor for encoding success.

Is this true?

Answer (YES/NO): NO